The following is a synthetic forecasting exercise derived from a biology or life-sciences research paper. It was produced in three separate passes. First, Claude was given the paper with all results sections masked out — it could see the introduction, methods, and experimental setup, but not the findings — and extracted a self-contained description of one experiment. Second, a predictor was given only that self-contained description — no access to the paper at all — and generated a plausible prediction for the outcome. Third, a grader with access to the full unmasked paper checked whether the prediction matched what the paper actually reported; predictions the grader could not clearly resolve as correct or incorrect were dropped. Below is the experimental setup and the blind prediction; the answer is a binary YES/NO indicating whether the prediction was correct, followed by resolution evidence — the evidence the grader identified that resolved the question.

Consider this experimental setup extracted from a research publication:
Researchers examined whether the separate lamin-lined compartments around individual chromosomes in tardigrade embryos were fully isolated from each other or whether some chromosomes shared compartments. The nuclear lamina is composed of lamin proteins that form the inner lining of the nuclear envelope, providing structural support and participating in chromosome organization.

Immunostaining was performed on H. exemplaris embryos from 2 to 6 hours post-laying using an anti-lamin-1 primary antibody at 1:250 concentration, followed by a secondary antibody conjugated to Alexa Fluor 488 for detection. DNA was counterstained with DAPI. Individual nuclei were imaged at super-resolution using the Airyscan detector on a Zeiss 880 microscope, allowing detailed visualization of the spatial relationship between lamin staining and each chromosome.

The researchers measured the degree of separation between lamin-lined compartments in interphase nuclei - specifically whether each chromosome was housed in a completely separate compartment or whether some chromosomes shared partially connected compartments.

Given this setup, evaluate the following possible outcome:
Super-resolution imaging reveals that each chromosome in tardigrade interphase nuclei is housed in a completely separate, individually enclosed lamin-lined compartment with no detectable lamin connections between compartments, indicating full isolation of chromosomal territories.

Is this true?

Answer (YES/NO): NO